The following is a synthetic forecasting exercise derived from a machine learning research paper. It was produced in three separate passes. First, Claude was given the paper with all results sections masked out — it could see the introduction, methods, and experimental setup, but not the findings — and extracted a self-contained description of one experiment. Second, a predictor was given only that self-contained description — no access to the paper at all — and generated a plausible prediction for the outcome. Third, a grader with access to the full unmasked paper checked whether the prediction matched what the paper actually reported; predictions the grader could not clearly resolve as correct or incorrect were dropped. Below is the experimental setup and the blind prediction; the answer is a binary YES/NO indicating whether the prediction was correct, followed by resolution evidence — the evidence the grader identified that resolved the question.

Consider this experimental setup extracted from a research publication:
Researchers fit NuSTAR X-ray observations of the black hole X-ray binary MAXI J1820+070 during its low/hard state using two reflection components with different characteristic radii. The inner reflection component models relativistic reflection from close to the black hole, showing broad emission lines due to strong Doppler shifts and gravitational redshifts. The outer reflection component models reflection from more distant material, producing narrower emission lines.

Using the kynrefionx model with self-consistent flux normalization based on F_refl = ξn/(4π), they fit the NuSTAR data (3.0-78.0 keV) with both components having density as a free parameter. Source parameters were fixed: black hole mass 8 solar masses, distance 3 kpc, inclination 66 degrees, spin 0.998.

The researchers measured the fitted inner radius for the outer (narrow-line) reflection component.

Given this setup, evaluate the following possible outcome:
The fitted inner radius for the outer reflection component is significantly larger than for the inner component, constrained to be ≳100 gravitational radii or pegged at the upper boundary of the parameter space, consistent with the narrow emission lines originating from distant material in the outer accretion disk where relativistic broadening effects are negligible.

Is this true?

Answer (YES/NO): YES